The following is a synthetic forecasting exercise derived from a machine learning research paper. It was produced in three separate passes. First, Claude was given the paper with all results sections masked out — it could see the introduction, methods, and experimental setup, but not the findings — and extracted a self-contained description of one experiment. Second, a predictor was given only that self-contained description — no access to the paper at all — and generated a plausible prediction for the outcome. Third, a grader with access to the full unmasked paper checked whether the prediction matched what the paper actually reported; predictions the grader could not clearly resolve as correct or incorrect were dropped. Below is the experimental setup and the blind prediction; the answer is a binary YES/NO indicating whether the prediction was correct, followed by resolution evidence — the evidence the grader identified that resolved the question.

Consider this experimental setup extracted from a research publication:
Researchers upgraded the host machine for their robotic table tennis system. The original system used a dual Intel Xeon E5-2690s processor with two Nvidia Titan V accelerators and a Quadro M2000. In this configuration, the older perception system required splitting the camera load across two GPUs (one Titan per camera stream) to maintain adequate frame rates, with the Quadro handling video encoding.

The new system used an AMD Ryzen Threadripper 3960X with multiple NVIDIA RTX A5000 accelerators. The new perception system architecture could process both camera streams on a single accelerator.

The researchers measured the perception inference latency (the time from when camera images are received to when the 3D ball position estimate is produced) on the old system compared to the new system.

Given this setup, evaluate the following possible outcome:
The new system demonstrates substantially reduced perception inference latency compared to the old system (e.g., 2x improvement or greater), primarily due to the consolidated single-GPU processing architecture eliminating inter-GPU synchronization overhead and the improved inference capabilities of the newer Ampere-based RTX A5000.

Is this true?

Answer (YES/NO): YES